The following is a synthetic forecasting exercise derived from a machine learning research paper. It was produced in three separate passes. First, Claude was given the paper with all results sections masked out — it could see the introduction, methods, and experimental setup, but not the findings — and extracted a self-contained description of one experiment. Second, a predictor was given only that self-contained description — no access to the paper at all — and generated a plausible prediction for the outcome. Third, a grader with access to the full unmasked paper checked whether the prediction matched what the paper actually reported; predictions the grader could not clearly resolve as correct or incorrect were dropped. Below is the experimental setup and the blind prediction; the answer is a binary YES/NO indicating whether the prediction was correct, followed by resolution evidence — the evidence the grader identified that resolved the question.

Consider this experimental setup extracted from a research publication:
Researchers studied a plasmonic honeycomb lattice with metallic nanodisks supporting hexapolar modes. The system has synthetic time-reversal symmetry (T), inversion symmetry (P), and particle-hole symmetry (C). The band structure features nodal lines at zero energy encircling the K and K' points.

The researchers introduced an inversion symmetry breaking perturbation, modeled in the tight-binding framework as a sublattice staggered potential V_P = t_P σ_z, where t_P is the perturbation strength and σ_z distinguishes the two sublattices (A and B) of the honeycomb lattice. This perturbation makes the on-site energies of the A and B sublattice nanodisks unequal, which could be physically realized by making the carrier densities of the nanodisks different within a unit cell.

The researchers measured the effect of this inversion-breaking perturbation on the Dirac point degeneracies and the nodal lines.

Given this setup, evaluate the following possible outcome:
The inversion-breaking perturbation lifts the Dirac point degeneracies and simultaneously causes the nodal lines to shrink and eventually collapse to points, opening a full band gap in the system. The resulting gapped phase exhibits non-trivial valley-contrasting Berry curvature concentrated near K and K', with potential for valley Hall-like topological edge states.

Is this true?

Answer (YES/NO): NO